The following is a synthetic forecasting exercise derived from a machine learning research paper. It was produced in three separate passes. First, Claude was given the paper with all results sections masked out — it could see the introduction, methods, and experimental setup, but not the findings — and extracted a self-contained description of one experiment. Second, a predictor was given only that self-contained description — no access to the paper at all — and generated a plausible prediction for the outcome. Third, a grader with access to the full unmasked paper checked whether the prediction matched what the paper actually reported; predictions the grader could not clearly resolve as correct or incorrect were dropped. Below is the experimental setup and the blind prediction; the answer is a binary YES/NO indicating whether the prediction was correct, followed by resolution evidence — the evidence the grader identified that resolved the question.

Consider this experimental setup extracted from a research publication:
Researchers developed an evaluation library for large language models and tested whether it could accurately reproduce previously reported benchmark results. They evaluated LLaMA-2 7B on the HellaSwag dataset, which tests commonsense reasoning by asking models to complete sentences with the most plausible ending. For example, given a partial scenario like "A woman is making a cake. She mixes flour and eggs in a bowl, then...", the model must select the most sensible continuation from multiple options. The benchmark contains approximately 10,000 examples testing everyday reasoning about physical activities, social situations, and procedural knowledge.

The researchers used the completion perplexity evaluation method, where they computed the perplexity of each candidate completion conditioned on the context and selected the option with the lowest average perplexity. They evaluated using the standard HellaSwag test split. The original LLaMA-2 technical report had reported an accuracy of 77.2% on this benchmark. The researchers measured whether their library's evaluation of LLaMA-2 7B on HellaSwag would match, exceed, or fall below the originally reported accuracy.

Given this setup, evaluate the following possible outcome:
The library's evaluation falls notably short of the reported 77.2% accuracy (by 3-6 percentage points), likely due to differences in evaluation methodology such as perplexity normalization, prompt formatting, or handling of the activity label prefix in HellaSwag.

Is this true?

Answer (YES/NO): NO